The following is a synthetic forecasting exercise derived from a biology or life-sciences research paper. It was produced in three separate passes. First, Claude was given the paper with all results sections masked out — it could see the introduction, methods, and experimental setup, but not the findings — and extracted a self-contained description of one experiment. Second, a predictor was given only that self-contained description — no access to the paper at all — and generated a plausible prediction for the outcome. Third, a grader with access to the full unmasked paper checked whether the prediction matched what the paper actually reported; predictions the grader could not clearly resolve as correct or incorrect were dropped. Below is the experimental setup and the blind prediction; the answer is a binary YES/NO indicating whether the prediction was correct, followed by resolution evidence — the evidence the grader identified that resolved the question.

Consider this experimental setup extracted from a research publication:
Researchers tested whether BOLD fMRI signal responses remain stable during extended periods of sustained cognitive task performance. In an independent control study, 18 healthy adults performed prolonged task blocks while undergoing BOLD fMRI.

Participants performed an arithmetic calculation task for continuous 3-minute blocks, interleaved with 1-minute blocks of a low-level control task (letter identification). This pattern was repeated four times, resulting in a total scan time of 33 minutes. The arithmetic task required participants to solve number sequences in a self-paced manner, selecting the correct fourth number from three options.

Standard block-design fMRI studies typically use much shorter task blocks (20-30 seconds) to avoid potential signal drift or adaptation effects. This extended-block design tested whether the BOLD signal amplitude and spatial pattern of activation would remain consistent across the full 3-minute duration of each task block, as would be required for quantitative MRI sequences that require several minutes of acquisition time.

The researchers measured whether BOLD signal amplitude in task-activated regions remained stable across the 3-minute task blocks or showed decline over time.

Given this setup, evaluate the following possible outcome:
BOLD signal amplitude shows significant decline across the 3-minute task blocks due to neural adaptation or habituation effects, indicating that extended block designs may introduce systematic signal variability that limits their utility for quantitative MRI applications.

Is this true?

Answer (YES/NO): NO